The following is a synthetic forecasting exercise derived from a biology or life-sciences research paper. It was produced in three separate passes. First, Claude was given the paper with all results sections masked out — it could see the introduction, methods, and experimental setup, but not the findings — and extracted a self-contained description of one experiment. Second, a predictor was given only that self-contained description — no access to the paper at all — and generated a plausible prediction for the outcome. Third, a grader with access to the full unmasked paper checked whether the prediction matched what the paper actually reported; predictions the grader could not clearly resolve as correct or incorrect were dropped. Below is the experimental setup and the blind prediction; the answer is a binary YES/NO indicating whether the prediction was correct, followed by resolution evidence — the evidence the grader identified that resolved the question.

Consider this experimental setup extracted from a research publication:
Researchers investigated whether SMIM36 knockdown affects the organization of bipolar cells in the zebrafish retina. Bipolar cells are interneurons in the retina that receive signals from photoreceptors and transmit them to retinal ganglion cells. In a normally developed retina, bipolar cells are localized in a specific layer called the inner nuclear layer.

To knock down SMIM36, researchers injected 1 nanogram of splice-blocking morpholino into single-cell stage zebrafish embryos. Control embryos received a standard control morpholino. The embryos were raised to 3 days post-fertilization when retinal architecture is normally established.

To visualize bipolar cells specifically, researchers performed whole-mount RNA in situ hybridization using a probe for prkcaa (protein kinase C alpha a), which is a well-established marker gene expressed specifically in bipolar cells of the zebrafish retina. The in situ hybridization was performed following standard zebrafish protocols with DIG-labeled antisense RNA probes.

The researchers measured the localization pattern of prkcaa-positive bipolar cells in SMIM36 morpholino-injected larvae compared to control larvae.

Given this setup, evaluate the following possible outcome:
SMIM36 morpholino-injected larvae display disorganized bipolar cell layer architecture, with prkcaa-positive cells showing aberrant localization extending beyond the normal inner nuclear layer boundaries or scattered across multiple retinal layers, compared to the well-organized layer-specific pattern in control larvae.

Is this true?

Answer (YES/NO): NO